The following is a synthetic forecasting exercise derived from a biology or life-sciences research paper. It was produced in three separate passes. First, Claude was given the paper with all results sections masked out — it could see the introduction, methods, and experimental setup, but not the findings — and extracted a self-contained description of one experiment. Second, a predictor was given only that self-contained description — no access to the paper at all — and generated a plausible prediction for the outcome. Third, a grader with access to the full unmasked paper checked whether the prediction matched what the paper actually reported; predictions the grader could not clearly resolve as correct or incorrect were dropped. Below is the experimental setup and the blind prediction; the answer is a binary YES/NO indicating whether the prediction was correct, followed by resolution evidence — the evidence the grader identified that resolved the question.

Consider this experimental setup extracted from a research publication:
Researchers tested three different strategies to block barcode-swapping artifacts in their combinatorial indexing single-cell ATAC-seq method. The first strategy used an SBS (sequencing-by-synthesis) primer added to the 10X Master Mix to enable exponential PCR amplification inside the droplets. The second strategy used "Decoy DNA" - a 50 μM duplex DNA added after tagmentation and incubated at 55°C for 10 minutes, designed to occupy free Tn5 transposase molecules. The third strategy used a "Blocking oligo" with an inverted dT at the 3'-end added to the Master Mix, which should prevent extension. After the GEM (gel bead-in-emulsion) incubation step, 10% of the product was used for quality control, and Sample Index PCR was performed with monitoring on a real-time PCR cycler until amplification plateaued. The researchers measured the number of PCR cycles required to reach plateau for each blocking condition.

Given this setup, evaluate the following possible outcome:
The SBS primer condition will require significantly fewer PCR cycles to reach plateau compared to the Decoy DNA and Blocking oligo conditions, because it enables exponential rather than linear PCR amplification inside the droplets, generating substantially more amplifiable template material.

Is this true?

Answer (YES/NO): YES